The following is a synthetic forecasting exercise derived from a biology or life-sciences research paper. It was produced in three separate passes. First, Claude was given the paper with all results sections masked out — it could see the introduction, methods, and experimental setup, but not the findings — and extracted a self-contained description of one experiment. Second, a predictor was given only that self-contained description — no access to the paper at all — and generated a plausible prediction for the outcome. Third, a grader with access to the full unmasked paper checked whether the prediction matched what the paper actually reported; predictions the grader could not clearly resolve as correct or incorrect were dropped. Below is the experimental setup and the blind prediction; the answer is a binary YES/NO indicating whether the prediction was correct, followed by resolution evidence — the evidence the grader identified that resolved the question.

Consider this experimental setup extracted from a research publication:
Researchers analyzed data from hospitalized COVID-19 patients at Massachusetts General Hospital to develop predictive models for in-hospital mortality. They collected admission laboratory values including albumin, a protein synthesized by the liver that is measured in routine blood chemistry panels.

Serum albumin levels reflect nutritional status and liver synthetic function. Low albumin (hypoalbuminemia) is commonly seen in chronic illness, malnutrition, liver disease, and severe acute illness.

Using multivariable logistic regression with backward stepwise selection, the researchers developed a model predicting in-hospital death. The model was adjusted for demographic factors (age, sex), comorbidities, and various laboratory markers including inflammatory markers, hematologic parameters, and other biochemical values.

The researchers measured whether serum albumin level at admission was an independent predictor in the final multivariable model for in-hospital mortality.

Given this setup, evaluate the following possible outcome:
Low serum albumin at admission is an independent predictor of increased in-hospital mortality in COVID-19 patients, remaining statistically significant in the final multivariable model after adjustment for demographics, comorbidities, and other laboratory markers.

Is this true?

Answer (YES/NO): YES